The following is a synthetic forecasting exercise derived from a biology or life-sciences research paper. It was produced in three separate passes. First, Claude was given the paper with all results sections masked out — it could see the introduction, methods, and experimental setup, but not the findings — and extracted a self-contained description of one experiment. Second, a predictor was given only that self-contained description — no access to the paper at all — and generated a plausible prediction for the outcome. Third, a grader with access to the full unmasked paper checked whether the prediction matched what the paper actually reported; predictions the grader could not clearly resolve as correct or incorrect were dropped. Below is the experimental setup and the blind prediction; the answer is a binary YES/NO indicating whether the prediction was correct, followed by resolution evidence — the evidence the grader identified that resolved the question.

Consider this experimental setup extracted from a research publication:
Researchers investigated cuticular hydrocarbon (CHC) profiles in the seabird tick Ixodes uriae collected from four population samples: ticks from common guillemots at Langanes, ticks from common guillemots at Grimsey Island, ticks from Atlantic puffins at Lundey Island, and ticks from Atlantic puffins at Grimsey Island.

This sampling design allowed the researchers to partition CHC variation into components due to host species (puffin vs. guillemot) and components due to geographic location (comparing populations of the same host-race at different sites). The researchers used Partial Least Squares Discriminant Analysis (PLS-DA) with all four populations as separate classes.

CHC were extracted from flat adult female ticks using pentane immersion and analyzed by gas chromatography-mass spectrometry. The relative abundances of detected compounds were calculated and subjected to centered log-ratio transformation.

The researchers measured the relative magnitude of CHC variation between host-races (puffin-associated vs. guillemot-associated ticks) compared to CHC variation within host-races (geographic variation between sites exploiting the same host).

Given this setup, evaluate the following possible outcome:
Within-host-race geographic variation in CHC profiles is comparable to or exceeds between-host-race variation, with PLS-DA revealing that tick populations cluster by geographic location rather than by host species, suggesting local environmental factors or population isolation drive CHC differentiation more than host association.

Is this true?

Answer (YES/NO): NO